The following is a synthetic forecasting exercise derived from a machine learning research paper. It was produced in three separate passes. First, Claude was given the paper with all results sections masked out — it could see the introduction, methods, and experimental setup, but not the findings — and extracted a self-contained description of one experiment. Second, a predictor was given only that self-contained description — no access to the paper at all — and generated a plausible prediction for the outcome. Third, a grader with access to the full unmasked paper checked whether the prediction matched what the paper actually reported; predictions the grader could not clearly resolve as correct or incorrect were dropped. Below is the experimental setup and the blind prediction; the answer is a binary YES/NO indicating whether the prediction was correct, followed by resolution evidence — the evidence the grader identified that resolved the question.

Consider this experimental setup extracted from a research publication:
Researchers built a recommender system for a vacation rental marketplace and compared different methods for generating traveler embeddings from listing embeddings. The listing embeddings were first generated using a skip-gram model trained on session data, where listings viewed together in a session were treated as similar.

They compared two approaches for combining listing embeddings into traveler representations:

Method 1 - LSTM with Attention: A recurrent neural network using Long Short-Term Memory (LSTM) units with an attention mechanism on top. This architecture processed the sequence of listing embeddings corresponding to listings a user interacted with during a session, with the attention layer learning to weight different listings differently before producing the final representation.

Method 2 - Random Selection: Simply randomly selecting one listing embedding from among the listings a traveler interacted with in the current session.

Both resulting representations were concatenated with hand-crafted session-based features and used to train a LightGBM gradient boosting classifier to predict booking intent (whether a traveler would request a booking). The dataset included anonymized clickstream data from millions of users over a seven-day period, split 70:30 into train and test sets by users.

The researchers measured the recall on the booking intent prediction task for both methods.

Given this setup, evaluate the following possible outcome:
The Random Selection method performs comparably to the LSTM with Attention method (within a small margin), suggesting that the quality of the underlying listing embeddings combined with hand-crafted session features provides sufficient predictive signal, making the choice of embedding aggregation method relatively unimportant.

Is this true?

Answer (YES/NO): YES